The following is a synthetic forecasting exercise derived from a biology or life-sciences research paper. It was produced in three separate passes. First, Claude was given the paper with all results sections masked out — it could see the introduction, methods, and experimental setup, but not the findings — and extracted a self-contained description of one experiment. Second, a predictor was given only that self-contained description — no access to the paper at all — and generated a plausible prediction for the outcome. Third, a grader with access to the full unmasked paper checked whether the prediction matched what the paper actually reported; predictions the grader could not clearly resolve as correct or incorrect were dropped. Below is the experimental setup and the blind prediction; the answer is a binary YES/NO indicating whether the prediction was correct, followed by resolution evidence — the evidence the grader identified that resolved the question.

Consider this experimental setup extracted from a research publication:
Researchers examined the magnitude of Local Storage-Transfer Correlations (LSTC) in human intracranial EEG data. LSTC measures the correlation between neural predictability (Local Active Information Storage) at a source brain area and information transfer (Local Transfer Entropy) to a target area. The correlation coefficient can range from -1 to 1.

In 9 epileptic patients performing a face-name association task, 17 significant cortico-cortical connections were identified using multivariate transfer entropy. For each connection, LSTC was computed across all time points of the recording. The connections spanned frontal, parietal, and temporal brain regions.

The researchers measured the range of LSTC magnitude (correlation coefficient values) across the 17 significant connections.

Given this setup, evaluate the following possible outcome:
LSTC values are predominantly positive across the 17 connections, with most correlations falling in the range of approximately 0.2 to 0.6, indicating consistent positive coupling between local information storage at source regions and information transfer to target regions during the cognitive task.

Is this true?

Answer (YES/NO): NO